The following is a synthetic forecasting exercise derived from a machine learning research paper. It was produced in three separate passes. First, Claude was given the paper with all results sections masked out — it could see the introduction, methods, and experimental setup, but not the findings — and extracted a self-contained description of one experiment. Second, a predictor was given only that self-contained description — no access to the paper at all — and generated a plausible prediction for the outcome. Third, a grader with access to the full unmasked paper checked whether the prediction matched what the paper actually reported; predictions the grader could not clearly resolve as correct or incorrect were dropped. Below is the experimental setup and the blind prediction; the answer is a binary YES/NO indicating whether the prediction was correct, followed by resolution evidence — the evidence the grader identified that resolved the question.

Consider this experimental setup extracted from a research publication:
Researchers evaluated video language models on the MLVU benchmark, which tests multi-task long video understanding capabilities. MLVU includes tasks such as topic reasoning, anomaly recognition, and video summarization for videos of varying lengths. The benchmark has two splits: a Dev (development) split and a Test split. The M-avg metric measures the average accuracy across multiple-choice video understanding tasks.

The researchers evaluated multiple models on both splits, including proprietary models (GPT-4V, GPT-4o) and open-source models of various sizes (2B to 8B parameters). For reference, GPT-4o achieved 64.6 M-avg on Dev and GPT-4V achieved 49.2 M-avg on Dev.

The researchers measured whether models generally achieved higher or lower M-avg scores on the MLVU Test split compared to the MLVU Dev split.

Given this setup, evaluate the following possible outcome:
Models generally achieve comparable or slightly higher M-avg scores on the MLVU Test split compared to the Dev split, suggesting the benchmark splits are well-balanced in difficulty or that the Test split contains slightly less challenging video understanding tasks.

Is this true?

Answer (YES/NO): NO